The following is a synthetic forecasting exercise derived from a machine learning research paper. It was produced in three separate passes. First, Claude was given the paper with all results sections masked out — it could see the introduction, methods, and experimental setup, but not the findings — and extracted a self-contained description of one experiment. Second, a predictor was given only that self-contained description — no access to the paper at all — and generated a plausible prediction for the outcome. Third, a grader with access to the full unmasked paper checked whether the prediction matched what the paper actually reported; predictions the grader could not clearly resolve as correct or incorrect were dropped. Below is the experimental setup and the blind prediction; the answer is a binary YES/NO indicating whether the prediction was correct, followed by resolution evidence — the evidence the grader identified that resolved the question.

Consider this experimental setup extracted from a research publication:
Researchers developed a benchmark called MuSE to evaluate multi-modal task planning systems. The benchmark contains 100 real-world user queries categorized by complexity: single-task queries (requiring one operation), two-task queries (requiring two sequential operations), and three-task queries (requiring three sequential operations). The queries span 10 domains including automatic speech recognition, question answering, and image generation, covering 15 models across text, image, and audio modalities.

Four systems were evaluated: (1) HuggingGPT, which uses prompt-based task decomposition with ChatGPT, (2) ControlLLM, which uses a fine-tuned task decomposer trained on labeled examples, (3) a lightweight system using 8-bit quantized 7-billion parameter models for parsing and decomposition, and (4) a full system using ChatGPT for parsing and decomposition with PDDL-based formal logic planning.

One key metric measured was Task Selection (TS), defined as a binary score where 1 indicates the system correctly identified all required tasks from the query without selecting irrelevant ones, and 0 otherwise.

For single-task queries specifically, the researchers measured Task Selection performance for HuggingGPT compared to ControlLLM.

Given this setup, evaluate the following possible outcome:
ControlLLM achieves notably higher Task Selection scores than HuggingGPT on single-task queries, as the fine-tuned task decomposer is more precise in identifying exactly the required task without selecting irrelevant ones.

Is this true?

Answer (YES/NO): YES